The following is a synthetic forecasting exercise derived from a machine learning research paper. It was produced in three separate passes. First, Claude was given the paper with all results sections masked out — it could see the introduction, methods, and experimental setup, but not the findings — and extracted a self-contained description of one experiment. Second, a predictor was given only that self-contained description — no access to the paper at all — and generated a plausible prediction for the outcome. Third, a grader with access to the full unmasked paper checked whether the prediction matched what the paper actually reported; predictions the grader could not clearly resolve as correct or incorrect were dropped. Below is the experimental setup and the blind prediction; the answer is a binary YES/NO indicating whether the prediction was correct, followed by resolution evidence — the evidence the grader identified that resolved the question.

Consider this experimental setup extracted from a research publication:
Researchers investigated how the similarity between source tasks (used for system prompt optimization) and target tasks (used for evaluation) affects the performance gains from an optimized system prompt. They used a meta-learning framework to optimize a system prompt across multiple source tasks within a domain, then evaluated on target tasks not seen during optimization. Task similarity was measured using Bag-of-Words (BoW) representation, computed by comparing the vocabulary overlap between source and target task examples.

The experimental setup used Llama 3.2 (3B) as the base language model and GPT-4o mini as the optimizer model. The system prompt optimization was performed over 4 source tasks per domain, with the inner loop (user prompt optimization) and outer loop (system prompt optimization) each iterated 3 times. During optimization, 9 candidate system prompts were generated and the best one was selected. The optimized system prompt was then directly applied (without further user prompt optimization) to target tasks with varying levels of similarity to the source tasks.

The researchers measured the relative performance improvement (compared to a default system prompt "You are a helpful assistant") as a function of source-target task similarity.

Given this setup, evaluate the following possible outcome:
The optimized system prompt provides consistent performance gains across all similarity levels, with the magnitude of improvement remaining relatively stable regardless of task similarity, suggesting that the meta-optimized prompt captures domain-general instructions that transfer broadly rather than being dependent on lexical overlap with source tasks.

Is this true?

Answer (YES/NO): NO